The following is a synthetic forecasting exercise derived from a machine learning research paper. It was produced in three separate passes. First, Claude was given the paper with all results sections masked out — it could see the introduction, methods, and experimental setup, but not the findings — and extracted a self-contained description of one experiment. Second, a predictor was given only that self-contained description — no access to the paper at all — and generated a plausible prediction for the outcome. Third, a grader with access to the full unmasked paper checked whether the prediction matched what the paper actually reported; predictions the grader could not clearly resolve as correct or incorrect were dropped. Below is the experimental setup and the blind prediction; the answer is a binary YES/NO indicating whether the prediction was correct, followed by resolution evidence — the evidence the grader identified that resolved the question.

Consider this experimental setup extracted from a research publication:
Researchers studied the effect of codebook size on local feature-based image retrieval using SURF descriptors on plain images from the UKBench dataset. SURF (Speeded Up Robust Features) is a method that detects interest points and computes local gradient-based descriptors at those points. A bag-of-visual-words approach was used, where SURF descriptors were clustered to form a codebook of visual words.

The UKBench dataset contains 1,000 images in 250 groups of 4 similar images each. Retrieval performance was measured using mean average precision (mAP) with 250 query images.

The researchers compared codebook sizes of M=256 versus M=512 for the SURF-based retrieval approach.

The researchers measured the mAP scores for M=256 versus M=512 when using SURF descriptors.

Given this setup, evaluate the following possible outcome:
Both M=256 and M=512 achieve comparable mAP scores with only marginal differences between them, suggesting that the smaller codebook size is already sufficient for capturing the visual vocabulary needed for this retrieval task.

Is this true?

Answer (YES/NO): YES